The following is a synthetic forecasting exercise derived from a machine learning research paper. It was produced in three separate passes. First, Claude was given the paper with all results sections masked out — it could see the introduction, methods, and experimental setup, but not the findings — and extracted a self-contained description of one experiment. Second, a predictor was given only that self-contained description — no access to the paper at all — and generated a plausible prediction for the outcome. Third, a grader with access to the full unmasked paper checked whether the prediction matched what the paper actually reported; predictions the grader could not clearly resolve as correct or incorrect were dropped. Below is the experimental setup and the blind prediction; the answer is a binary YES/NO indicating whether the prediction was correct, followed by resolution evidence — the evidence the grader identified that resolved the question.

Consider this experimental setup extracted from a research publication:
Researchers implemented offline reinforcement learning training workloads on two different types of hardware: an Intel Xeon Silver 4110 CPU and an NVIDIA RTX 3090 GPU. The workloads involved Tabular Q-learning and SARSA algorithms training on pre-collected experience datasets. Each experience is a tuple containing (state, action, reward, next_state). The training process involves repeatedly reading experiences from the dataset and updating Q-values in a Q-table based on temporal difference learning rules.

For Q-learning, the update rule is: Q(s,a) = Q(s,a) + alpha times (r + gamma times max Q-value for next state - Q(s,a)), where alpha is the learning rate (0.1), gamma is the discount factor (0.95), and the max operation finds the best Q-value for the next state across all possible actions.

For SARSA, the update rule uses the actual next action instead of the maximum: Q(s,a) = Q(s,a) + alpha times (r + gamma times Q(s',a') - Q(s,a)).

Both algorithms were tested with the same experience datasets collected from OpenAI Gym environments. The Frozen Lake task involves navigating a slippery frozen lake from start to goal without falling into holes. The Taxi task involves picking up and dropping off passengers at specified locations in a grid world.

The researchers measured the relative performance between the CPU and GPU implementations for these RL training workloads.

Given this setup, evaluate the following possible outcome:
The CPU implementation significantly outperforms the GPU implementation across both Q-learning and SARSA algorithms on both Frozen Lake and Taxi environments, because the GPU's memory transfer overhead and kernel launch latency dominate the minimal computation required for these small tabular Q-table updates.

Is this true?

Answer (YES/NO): NO